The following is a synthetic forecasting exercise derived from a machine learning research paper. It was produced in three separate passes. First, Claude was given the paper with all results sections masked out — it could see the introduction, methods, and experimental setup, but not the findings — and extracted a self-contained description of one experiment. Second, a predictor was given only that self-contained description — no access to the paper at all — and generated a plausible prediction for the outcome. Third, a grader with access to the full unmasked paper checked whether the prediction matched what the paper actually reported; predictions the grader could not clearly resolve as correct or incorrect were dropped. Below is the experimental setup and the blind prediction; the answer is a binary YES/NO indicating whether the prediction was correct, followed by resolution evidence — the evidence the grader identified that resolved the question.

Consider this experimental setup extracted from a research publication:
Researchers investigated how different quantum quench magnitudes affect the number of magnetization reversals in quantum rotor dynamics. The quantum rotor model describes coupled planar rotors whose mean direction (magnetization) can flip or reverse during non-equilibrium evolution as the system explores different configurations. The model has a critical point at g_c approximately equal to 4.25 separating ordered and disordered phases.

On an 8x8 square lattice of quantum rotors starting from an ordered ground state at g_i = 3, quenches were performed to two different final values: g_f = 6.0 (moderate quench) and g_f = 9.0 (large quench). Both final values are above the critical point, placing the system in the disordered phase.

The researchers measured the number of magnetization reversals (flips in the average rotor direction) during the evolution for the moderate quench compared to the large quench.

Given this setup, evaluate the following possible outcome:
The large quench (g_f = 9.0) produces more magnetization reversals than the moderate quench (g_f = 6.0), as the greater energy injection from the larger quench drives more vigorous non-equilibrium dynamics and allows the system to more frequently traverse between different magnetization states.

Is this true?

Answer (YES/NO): YES